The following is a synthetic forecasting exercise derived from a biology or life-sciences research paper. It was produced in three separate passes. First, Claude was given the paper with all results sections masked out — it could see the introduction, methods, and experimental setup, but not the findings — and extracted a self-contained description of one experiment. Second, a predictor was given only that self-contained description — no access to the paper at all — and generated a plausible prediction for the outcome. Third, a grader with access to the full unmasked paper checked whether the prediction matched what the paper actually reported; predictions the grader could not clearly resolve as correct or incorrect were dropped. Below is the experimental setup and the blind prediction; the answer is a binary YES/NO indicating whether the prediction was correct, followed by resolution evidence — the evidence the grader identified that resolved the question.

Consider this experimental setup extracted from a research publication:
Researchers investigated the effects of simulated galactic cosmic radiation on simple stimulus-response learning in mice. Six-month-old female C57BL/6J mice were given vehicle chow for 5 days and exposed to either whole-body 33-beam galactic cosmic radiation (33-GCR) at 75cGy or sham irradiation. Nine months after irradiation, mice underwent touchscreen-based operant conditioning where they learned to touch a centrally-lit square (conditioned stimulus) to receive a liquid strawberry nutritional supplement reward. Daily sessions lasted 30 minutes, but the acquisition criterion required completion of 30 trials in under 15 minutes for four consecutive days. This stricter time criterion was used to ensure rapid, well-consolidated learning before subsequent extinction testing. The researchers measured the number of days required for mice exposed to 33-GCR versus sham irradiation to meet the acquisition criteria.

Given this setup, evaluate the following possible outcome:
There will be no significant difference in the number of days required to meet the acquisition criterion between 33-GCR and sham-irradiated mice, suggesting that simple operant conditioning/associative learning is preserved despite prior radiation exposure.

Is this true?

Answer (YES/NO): NO